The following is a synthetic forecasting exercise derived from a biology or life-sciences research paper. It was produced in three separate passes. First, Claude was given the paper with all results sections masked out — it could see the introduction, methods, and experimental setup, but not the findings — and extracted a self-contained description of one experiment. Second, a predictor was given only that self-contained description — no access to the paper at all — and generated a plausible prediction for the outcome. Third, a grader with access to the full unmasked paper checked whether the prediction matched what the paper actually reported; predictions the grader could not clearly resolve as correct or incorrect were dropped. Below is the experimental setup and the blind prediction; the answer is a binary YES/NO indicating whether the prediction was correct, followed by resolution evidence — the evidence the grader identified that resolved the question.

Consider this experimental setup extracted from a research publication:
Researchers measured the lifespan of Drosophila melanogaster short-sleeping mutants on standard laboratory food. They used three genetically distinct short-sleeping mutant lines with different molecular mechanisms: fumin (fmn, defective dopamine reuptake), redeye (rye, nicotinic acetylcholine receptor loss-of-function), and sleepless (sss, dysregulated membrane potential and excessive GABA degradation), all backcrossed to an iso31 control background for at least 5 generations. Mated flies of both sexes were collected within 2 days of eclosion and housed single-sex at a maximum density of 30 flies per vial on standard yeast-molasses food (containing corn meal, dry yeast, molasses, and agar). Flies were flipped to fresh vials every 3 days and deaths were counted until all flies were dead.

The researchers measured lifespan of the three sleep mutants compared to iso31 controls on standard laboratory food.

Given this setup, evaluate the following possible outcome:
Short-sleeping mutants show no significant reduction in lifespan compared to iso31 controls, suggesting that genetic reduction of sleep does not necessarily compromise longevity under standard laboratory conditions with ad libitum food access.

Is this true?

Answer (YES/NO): NO